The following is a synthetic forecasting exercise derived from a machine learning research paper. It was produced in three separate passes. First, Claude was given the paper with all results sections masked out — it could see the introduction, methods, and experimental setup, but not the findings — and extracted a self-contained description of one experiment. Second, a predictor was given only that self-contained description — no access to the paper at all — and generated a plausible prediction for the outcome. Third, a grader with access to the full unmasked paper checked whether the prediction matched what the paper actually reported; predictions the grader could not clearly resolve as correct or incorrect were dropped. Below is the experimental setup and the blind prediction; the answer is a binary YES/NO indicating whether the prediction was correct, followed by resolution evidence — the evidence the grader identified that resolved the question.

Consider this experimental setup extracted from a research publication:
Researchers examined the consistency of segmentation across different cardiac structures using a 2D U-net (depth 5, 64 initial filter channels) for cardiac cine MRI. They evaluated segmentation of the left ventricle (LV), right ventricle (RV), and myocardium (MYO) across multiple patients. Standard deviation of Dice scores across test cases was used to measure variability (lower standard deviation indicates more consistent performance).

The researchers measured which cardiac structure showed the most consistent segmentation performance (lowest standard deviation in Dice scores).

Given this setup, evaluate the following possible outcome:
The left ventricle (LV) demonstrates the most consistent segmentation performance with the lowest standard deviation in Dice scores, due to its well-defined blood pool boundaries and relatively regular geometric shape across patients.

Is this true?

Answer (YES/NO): YES